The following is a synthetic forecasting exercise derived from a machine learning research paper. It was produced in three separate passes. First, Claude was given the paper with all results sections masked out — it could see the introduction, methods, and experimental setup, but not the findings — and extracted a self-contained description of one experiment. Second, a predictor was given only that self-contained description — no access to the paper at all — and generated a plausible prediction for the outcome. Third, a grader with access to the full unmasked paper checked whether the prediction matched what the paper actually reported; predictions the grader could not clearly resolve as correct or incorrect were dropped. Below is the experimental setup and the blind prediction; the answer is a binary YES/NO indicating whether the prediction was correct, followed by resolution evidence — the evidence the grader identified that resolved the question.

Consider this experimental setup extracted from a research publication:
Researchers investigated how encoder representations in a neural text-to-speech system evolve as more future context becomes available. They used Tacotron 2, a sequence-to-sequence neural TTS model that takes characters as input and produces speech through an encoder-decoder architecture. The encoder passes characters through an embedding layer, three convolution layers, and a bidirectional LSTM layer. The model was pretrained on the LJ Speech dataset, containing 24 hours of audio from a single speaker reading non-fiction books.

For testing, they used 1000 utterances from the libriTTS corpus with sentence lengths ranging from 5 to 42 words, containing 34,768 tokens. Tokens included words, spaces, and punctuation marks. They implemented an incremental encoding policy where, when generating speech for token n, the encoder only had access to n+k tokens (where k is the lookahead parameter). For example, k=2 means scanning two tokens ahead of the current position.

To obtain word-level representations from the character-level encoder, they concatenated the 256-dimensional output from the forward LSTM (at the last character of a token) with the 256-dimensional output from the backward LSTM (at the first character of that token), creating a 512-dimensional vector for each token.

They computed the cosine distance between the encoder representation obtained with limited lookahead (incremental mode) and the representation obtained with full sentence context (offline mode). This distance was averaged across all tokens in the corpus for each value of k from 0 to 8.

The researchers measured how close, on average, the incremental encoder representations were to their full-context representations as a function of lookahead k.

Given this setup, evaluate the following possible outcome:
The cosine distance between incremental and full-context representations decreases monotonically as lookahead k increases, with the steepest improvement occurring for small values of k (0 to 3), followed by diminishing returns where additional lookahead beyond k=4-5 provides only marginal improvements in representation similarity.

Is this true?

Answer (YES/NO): NO